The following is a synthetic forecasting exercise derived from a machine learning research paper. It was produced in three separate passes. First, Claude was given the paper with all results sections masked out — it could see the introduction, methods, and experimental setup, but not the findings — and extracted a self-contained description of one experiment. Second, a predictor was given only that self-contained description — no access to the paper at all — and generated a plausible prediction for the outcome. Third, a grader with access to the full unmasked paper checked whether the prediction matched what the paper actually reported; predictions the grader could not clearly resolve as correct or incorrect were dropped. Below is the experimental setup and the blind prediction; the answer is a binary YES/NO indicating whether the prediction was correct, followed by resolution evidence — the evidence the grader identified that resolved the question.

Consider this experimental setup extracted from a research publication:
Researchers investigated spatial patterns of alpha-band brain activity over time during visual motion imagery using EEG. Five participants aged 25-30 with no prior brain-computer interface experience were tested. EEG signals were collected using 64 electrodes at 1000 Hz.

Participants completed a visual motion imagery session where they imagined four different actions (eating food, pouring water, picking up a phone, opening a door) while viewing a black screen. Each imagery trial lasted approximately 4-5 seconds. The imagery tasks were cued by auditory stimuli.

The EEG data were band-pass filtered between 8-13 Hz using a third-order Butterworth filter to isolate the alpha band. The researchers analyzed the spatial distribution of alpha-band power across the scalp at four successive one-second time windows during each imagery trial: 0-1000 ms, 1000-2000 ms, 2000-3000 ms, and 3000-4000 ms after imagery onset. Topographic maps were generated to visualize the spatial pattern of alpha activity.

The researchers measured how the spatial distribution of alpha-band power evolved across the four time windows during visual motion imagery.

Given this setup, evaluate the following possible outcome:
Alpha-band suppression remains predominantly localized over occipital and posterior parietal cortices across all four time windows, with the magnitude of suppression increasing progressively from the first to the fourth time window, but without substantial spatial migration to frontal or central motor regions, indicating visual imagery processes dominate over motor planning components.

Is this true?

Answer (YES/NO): NO